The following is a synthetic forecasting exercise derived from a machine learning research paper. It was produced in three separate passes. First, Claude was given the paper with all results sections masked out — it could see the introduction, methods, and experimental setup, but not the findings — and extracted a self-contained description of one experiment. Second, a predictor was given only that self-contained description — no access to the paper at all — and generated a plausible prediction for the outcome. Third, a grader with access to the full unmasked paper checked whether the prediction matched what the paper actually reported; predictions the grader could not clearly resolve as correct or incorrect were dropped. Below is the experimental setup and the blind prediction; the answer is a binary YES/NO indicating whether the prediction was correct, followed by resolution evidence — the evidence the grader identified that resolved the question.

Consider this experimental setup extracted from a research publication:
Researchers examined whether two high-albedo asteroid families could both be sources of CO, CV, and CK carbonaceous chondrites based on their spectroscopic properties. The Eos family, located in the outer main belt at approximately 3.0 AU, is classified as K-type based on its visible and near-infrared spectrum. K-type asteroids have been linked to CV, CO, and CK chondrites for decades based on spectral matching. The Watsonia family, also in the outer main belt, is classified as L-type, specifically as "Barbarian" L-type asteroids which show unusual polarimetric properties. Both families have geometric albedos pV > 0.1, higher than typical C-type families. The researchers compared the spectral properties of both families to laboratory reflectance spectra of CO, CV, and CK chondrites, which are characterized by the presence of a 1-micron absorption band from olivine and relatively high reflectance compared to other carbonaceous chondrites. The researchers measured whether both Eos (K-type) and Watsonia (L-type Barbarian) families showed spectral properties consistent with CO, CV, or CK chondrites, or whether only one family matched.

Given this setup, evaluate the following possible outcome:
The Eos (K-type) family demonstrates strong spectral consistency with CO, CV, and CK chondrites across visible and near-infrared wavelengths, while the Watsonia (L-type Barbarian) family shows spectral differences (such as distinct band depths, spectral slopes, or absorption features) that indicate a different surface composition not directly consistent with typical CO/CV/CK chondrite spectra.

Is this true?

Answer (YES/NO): NO